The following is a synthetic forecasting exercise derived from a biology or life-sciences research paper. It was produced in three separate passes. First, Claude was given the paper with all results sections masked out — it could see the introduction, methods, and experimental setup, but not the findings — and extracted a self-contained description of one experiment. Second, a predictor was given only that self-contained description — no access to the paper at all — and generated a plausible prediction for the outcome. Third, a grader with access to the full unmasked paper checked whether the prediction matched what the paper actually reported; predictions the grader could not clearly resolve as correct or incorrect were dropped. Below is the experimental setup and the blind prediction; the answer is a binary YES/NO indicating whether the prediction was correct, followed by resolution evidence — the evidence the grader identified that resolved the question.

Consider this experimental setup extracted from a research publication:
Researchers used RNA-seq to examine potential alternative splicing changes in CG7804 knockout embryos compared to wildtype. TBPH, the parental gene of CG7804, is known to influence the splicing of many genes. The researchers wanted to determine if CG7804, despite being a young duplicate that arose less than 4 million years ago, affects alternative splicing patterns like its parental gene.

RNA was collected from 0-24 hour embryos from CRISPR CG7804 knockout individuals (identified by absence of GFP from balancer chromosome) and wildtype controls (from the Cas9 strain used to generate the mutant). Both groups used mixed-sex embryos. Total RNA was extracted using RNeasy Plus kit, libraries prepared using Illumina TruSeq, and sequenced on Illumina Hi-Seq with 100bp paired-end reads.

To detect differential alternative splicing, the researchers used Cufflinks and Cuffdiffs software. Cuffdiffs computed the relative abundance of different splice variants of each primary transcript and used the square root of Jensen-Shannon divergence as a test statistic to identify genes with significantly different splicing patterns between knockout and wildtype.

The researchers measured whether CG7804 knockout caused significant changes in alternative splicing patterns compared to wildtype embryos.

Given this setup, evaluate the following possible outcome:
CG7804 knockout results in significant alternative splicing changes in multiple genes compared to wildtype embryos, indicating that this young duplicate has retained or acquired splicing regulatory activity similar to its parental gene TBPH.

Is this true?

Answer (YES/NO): NO